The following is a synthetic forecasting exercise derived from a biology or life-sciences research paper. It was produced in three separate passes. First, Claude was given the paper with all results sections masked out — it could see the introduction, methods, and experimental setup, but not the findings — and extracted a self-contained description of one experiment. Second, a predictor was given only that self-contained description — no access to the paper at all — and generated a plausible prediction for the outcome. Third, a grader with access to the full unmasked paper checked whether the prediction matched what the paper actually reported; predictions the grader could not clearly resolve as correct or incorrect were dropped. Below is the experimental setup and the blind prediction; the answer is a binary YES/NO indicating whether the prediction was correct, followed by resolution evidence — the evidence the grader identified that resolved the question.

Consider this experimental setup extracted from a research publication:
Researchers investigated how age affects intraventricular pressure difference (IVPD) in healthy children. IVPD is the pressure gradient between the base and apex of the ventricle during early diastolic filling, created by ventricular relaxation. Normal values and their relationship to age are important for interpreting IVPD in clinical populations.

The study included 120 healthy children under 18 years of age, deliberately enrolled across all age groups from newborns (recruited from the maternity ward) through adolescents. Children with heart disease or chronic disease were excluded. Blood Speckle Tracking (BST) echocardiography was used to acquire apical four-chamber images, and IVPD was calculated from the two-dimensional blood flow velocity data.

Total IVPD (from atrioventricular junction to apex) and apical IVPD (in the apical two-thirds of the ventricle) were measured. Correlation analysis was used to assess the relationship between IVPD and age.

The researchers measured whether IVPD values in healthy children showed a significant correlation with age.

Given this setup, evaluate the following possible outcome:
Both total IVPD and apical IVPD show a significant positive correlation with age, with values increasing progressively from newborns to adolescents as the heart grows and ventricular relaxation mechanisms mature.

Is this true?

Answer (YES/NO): NO